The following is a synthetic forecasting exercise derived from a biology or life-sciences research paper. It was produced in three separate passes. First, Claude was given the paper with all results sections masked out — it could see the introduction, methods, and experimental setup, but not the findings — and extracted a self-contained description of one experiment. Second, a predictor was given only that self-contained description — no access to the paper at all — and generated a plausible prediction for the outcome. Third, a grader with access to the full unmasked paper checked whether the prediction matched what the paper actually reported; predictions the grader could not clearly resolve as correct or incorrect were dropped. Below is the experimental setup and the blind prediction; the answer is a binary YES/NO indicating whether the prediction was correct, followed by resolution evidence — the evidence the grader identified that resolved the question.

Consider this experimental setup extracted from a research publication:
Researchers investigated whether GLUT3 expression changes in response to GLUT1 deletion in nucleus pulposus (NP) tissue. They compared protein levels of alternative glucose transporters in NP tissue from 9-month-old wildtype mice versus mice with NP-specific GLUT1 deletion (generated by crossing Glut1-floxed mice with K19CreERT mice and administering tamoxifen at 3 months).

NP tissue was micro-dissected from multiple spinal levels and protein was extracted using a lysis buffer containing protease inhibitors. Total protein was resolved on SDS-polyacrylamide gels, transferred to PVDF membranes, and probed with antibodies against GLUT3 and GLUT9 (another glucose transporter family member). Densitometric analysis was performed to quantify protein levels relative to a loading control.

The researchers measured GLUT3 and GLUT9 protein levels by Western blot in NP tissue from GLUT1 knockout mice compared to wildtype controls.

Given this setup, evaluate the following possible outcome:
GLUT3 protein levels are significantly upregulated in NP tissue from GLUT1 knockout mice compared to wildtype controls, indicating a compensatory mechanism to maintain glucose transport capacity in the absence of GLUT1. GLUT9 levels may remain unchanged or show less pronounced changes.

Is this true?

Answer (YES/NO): NO